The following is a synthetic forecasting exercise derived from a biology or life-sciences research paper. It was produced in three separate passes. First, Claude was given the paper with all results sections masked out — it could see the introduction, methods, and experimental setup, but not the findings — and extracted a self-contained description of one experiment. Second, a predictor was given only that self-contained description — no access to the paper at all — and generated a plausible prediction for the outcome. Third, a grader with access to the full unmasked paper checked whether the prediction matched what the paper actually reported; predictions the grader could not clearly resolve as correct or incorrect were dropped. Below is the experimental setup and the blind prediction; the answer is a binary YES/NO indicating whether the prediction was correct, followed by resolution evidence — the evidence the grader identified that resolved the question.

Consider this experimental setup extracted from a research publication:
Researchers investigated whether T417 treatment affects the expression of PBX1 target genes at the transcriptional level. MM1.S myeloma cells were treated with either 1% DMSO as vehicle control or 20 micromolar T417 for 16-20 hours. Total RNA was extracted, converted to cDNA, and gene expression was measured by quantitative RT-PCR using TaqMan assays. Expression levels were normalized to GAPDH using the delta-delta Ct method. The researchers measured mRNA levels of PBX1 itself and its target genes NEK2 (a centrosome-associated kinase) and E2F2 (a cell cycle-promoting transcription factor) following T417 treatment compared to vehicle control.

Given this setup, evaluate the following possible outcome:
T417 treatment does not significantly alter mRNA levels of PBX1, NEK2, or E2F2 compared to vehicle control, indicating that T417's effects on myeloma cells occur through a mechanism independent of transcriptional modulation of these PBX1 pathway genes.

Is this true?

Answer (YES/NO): NO